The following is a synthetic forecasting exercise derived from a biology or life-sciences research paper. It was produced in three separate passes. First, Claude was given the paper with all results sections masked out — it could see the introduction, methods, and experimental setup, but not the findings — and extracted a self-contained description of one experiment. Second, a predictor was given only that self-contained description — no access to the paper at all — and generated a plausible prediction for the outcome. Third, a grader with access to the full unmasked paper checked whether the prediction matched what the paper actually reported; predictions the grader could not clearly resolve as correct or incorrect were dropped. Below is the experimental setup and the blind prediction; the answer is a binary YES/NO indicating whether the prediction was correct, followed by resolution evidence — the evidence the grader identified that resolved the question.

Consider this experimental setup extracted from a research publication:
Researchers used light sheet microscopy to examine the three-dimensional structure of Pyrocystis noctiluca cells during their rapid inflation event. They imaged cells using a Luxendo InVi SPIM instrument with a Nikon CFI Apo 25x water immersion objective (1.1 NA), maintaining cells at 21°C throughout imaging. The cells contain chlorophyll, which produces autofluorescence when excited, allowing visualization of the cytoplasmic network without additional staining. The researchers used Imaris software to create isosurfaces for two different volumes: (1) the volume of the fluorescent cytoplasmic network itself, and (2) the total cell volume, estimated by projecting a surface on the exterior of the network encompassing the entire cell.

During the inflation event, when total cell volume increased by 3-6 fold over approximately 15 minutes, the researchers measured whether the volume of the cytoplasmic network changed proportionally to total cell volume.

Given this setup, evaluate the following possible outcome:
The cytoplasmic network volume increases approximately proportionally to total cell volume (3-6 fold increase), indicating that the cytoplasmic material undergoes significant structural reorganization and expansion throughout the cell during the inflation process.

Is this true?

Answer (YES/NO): NO